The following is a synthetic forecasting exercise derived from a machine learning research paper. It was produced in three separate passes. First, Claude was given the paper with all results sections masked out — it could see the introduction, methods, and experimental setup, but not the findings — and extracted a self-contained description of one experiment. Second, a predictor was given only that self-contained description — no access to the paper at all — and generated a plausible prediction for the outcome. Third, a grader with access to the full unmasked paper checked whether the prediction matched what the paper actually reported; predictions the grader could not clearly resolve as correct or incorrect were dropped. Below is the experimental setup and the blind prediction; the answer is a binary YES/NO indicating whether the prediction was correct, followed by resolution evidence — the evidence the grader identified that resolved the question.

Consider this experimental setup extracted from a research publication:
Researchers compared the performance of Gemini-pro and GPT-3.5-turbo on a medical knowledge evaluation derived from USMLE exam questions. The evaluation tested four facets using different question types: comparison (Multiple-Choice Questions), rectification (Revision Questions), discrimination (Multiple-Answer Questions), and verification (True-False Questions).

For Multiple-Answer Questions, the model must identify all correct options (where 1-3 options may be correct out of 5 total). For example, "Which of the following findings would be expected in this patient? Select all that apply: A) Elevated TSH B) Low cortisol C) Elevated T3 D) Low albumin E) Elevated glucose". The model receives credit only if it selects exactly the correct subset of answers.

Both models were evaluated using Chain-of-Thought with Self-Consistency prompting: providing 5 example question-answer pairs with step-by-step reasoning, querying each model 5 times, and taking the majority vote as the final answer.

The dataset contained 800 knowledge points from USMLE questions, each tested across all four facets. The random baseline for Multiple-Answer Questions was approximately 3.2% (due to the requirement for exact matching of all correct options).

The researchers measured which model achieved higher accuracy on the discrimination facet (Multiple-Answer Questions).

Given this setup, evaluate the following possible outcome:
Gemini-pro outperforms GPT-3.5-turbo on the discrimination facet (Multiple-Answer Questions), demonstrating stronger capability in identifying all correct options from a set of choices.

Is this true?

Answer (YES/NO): YES